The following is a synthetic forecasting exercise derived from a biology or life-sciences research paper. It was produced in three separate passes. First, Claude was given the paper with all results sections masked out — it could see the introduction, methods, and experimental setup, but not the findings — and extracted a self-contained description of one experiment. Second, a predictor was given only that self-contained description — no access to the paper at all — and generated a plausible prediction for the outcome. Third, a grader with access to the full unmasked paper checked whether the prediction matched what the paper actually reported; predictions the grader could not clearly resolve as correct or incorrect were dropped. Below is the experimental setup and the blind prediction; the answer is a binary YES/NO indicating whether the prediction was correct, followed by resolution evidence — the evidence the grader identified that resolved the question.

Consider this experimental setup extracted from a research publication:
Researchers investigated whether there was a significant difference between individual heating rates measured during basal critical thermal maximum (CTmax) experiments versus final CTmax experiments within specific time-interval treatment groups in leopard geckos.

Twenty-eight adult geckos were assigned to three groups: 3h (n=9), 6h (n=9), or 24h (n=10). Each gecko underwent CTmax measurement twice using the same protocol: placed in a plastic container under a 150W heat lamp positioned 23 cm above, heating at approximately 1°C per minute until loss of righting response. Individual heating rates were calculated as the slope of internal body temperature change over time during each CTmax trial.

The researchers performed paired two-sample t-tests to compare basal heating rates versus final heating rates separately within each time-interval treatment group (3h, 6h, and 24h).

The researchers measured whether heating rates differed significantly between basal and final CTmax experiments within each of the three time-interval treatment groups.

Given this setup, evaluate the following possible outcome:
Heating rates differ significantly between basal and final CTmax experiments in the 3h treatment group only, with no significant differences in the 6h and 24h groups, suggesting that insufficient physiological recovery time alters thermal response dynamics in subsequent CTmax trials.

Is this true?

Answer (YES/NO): NO